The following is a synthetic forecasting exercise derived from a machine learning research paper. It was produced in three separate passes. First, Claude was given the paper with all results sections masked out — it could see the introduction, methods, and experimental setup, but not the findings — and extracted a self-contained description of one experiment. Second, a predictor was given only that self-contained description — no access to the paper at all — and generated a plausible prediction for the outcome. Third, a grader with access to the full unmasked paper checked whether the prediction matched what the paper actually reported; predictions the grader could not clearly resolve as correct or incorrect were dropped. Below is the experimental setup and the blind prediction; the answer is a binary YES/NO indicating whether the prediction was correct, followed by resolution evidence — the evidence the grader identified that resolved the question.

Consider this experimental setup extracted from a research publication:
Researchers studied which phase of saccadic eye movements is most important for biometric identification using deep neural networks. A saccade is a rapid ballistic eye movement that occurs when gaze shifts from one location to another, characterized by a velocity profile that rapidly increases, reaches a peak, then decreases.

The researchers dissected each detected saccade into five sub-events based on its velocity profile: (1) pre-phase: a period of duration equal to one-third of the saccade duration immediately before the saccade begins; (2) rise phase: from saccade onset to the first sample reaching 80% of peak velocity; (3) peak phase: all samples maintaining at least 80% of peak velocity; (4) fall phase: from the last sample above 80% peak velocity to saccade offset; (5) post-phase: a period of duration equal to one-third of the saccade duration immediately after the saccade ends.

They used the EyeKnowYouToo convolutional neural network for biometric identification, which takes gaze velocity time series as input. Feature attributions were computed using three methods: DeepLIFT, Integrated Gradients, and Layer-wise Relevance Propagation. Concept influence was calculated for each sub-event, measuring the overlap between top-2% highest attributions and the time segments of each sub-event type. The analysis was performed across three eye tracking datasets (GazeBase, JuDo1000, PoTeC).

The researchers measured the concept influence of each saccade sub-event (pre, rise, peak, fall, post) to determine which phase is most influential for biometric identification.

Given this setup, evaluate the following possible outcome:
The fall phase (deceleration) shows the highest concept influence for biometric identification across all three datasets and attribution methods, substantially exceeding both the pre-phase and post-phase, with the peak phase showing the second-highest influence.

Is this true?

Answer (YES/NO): NO